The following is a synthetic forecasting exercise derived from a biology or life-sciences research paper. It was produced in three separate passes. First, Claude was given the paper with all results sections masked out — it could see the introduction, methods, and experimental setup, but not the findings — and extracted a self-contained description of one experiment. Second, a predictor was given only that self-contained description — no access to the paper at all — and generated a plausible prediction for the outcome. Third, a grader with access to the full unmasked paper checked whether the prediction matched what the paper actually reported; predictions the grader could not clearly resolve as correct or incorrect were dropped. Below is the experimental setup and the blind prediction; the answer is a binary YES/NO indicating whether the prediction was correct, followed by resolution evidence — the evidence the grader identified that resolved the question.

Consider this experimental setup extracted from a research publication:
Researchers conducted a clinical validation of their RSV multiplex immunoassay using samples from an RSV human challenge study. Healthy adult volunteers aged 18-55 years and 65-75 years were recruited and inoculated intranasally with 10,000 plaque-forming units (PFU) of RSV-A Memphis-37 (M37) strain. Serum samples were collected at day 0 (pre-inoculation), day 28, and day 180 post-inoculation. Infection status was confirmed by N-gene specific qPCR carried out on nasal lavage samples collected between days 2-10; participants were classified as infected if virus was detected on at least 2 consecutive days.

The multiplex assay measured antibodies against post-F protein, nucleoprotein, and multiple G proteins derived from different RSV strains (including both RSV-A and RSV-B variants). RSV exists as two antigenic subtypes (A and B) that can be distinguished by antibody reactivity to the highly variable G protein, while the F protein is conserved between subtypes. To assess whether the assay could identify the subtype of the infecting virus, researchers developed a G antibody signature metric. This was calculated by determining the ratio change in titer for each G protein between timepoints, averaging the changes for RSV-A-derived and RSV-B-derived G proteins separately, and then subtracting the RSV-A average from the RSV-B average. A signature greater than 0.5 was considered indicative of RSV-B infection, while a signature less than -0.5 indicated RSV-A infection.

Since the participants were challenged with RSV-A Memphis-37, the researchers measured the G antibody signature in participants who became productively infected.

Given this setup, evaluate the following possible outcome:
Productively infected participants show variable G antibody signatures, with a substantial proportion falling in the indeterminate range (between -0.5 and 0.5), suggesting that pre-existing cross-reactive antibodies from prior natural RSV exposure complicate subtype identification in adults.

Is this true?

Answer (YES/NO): YES